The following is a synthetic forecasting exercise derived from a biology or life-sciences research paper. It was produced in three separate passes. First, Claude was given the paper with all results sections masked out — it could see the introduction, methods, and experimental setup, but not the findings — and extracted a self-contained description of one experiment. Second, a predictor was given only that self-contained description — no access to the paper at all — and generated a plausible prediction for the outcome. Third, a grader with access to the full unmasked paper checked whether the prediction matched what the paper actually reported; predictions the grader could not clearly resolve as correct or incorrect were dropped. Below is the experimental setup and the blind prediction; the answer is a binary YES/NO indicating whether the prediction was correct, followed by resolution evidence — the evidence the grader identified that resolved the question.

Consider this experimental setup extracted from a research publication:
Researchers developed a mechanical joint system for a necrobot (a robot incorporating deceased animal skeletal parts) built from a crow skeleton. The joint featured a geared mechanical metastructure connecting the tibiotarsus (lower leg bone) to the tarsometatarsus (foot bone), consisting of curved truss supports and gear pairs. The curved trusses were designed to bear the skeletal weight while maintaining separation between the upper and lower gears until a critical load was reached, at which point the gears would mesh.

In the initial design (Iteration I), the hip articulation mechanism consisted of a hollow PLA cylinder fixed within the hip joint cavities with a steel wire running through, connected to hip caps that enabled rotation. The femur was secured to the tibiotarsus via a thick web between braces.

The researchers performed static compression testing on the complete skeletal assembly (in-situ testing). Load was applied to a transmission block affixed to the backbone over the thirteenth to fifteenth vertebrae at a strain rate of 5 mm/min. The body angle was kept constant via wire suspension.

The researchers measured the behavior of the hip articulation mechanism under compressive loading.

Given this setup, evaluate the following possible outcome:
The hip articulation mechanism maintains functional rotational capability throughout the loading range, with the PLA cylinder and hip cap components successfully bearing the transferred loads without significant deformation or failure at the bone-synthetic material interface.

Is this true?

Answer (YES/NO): NO